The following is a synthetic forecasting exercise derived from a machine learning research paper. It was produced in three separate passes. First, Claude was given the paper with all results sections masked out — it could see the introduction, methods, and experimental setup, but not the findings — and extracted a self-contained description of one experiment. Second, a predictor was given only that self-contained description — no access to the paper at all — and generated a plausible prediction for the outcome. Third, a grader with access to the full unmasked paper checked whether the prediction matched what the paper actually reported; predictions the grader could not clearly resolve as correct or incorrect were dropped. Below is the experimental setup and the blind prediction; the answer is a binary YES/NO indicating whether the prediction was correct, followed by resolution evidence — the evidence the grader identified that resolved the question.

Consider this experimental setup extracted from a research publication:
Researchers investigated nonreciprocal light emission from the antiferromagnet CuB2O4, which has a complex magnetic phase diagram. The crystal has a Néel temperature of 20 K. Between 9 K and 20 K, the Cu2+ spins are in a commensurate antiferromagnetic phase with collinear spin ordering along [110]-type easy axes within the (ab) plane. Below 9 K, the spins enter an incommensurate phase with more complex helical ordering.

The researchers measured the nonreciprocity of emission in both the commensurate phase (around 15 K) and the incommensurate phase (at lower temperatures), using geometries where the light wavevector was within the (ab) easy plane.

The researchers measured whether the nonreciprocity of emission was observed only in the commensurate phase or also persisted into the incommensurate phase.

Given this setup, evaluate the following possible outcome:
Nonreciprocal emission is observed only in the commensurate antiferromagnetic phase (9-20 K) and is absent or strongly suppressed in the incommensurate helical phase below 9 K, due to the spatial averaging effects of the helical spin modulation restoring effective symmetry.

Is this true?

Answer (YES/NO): NO